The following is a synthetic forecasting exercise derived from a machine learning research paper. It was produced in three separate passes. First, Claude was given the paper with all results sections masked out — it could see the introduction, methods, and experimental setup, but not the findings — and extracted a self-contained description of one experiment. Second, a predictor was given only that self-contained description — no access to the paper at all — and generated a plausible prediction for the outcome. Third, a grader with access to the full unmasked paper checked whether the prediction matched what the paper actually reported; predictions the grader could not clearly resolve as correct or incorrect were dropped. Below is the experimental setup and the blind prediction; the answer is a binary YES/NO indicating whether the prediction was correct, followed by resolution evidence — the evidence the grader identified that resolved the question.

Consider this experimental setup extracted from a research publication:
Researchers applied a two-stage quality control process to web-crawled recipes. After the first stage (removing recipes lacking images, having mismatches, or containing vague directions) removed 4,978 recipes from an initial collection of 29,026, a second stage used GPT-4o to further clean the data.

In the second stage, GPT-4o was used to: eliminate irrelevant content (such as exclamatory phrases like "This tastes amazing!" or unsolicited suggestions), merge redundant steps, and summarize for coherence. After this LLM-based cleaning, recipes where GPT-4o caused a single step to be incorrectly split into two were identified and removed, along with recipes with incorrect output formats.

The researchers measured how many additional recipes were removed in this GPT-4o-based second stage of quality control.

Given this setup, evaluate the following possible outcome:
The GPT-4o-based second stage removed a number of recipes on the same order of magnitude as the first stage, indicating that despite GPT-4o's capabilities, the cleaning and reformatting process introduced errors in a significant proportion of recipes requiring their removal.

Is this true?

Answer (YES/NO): NO